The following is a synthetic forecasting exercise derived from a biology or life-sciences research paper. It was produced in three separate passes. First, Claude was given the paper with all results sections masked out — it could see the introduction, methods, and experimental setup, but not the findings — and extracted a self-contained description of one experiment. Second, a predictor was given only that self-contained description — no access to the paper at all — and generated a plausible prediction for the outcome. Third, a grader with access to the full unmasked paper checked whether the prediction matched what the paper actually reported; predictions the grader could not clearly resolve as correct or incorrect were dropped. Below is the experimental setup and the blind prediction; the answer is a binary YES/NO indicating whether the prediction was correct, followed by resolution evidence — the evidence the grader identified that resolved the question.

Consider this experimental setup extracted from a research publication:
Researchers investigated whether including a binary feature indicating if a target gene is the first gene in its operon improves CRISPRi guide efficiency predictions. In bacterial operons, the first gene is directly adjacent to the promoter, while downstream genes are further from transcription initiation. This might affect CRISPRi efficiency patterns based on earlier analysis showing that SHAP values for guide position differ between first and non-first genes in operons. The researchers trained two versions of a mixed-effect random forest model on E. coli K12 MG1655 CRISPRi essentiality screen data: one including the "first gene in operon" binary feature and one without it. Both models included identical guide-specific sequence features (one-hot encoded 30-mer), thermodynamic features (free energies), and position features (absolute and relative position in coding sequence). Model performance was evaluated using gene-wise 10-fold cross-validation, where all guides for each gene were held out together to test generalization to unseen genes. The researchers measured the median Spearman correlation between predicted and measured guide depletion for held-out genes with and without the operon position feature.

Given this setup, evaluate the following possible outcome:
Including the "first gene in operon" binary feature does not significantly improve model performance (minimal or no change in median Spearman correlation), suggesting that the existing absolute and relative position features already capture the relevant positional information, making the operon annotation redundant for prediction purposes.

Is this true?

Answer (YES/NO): NO